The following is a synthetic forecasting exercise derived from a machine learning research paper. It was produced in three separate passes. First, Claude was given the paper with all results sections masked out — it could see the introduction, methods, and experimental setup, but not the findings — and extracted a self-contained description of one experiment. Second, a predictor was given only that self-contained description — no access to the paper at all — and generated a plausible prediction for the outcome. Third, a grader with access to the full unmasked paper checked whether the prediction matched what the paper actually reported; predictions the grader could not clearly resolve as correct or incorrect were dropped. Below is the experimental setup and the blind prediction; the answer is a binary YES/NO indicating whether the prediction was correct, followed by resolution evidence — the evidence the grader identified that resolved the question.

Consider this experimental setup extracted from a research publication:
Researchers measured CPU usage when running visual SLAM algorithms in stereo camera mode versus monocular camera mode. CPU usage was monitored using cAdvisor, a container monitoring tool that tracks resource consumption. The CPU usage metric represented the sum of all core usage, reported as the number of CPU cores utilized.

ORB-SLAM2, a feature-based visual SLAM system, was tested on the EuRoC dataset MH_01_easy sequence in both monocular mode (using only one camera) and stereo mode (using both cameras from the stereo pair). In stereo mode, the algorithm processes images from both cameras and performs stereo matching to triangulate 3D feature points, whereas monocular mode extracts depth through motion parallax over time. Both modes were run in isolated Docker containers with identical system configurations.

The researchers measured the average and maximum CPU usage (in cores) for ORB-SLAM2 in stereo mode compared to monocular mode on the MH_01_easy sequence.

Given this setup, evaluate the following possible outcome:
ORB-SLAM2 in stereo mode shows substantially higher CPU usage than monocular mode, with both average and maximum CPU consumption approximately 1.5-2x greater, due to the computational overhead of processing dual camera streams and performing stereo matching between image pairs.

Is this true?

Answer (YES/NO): NO